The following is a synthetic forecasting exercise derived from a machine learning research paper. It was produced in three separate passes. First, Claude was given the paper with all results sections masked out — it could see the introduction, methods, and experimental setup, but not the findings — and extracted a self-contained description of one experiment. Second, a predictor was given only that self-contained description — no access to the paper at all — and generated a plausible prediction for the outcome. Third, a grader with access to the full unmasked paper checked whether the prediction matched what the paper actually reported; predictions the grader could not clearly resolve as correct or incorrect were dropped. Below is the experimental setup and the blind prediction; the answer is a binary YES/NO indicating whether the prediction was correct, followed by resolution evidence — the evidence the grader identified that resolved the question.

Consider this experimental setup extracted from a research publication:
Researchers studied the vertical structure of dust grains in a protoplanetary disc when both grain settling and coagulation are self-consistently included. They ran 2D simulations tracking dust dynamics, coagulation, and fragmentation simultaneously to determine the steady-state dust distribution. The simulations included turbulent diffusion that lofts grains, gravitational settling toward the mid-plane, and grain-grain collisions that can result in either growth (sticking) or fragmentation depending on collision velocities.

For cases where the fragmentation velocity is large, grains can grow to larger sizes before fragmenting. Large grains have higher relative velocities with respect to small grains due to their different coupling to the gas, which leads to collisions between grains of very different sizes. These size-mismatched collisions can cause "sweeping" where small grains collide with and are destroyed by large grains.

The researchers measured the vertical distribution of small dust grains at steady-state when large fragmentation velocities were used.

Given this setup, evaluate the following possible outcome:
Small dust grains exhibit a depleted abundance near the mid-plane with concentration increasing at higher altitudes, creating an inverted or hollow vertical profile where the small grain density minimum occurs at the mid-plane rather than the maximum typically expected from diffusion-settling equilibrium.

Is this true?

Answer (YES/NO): NO